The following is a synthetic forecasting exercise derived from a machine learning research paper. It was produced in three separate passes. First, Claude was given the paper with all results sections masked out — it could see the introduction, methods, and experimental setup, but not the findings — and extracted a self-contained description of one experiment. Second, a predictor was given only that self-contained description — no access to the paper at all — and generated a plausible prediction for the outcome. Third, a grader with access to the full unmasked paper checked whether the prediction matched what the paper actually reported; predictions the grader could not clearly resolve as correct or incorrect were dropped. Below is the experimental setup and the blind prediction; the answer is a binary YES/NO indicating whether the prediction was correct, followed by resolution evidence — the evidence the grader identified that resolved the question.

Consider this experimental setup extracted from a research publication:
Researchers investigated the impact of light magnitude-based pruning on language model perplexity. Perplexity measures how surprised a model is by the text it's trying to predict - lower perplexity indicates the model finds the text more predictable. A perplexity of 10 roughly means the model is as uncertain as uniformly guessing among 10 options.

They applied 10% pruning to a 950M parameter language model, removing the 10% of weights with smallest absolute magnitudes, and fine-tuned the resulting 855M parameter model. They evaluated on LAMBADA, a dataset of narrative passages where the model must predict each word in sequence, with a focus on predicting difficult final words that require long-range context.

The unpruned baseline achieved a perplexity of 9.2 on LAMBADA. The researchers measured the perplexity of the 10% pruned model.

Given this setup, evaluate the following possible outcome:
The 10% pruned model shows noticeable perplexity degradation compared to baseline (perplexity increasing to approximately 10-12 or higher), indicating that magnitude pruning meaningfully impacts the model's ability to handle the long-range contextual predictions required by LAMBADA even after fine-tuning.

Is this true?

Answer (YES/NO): NO